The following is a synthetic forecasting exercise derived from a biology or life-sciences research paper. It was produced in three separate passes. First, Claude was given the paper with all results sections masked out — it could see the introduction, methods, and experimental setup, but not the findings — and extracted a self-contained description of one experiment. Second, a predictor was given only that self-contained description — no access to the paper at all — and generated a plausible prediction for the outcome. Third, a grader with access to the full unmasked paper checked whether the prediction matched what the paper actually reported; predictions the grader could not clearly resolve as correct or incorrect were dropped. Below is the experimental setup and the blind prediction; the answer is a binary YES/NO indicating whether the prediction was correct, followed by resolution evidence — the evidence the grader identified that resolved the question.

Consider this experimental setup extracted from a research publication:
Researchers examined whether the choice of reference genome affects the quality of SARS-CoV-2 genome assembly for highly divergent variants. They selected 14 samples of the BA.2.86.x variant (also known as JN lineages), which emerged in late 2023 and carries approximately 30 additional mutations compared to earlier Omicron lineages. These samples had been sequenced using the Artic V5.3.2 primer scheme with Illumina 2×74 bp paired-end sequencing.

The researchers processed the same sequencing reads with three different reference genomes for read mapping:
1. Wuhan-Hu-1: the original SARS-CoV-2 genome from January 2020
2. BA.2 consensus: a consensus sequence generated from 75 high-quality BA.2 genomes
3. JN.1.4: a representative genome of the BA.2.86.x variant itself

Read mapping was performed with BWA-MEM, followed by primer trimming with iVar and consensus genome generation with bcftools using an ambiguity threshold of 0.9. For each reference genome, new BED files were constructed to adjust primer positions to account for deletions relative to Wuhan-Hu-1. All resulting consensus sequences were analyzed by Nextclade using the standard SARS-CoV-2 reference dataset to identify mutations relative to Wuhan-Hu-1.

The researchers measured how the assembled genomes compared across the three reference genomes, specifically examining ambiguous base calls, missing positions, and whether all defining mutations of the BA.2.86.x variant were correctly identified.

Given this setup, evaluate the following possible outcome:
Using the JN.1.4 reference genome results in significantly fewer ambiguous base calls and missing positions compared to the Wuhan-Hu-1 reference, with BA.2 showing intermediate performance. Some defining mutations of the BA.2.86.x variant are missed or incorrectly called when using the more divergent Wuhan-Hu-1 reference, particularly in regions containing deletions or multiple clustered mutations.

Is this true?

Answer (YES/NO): NO